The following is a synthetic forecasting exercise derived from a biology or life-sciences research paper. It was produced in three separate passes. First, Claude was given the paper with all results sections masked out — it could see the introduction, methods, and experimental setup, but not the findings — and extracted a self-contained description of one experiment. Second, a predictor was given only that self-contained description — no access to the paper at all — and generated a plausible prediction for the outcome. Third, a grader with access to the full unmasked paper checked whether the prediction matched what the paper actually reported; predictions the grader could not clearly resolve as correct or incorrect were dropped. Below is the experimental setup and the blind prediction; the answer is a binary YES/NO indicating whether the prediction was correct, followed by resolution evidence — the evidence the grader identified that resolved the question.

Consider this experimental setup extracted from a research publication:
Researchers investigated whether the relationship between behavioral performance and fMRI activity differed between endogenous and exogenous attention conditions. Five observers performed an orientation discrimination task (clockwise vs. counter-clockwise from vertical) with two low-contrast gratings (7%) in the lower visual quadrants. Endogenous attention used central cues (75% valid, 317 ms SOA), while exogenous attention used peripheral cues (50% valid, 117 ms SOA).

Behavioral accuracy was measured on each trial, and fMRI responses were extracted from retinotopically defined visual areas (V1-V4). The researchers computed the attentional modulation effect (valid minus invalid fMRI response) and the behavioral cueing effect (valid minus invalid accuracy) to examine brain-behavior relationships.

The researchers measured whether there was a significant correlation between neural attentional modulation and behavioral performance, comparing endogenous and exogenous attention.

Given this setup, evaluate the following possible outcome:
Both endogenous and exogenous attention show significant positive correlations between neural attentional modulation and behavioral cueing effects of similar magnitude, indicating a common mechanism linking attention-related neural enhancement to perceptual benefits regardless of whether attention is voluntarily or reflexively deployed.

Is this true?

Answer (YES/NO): YES